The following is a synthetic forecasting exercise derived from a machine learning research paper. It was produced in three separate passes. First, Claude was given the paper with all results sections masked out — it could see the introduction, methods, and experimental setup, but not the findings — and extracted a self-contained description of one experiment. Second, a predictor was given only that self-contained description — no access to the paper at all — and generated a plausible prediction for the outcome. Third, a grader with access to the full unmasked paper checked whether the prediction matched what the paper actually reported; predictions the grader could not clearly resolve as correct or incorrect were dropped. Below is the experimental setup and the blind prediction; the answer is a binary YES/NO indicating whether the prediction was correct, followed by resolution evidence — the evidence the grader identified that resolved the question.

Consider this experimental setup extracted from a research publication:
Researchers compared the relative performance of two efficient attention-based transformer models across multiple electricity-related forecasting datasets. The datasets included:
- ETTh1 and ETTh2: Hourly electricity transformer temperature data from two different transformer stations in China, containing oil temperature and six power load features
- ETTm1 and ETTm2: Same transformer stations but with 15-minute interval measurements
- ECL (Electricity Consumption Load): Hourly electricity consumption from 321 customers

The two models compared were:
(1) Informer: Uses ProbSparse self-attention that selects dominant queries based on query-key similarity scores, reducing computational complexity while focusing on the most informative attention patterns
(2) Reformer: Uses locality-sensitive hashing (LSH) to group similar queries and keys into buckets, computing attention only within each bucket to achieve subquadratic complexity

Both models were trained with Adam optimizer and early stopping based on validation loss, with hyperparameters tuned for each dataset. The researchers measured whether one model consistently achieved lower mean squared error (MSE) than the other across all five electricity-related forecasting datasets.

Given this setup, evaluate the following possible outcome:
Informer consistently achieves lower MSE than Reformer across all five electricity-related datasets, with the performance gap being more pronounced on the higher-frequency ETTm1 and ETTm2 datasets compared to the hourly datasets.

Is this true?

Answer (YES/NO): NO